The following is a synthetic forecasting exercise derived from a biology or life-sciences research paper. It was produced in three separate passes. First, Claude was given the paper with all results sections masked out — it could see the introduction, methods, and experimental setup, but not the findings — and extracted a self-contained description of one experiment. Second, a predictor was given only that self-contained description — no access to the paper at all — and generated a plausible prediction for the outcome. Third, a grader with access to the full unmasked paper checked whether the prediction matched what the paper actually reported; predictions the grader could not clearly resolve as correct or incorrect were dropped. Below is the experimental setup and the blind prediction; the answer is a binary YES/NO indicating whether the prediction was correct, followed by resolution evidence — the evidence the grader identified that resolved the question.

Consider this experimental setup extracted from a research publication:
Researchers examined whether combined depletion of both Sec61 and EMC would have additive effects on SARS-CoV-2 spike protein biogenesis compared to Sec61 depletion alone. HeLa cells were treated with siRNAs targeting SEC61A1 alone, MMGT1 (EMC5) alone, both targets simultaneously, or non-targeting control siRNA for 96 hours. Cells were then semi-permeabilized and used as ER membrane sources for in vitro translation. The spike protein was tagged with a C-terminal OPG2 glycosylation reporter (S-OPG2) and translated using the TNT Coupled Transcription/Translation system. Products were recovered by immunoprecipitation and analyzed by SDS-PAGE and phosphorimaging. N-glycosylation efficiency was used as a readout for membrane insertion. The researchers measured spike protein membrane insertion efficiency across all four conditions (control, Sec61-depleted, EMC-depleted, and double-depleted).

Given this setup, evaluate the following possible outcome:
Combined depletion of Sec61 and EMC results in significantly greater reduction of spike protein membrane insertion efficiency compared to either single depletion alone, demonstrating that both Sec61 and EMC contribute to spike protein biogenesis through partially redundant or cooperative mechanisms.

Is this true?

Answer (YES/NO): NO